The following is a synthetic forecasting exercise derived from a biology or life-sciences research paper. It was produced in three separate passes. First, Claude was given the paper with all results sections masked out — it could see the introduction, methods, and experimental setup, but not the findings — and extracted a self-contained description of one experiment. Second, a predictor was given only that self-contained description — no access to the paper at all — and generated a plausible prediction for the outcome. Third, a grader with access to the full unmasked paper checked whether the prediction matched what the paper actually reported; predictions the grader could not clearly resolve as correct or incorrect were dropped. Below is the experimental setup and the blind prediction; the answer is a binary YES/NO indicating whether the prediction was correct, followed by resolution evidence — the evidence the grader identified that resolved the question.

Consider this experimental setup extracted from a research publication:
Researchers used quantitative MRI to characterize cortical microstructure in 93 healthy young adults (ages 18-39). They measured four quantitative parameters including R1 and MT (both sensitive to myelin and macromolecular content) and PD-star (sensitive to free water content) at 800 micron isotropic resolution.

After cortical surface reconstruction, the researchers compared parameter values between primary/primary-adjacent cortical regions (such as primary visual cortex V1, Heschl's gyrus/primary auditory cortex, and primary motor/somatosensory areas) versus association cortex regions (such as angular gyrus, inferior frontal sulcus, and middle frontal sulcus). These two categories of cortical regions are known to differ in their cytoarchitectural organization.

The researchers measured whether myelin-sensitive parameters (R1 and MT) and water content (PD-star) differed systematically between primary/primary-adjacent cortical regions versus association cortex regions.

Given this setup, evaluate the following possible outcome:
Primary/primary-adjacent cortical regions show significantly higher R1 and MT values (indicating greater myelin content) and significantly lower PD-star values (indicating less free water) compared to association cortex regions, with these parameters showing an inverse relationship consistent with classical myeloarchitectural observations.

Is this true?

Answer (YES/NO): NO